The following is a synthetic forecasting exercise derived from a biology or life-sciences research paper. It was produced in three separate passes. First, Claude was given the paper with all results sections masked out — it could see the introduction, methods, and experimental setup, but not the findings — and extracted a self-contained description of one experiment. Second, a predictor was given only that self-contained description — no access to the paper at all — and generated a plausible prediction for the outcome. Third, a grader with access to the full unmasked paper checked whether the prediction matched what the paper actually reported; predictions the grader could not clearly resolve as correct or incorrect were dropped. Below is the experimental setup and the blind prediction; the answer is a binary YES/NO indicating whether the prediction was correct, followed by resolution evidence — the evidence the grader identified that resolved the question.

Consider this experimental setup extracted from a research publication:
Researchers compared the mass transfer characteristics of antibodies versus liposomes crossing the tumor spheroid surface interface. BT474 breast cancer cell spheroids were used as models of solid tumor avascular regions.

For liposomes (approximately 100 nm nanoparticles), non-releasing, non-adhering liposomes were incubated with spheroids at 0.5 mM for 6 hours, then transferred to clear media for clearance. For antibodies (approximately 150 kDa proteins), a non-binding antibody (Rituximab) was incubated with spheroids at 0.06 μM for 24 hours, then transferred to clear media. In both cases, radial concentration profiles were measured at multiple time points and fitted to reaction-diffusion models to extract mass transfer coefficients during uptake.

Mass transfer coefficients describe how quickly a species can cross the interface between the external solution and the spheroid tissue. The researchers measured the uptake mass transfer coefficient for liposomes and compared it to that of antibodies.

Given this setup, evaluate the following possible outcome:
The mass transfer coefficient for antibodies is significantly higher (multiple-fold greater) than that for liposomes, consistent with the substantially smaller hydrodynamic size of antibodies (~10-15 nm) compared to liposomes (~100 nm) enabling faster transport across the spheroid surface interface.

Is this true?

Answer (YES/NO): NO